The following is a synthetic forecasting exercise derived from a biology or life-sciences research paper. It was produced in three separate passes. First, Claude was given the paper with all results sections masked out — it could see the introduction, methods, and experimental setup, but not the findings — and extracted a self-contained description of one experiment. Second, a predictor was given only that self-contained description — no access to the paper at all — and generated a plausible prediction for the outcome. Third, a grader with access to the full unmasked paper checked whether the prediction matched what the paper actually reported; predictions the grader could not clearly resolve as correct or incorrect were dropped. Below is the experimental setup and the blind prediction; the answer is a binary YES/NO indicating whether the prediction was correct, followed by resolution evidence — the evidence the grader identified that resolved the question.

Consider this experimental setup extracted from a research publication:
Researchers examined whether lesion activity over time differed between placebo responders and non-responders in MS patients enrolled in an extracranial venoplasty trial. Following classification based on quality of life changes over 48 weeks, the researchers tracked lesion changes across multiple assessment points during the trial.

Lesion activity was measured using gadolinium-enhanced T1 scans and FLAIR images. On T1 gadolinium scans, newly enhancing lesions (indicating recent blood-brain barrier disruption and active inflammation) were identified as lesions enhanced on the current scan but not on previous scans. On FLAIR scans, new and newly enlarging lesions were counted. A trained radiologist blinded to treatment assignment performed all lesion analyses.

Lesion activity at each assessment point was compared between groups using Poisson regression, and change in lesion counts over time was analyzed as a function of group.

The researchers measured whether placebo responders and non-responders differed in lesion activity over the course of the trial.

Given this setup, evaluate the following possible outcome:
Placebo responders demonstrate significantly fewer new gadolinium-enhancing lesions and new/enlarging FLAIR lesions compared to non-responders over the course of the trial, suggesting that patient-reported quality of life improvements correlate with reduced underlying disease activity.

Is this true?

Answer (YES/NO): NO